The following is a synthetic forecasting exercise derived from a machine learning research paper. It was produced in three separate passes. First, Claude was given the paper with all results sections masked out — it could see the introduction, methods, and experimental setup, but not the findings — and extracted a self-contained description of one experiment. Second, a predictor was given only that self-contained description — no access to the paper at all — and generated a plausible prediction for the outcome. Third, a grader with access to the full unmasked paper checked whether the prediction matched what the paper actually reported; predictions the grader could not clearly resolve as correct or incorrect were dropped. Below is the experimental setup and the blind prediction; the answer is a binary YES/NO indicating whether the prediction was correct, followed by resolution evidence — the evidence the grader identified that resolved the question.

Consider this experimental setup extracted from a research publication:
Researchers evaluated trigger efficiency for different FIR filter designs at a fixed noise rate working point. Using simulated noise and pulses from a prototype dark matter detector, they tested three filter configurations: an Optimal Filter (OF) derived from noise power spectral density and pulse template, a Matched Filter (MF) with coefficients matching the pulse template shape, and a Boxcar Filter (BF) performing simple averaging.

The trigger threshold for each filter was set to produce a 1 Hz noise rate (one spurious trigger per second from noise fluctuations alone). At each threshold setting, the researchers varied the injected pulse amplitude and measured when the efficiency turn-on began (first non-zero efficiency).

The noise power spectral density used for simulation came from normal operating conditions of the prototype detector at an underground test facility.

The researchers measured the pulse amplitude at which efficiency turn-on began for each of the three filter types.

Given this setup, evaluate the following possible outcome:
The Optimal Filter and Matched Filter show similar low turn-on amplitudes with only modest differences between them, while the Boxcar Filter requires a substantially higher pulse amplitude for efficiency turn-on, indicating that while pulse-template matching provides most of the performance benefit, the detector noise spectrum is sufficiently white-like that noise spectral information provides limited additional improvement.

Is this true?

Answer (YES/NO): NO